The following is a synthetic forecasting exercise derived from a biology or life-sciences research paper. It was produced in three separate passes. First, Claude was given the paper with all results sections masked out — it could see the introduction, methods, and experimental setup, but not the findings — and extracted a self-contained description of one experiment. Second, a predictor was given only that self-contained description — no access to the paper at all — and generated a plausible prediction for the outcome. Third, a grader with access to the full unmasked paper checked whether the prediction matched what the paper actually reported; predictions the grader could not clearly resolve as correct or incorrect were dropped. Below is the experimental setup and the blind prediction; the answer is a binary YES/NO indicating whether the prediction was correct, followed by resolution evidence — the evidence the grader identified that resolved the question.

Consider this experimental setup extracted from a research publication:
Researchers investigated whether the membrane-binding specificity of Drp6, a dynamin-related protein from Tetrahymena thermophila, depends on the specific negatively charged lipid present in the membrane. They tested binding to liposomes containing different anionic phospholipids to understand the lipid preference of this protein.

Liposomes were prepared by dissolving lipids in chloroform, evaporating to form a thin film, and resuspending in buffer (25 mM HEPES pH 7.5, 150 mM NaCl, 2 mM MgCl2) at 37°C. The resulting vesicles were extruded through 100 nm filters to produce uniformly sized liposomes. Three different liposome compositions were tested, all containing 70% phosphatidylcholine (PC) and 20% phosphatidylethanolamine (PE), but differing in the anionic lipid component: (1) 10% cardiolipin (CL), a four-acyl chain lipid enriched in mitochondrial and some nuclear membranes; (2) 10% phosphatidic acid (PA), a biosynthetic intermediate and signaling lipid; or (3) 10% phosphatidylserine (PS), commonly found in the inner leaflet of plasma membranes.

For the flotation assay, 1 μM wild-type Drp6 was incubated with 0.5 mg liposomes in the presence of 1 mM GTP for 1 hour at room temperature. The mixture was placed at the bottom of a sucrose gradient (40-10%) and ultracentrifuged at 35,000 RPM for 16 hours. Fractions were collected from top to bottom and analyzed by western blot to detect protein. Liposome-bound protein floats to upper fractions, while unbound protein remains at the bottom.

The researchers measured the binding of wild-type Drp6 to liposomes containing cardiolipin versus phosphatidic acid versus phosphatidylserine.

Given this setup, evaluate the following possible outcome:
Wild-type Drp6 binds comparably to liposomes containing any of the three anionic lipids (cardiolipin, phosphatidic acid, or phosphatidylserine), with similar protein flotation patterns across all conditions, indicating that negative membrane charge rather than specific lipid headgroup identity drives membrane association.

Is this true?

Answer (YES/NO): YES